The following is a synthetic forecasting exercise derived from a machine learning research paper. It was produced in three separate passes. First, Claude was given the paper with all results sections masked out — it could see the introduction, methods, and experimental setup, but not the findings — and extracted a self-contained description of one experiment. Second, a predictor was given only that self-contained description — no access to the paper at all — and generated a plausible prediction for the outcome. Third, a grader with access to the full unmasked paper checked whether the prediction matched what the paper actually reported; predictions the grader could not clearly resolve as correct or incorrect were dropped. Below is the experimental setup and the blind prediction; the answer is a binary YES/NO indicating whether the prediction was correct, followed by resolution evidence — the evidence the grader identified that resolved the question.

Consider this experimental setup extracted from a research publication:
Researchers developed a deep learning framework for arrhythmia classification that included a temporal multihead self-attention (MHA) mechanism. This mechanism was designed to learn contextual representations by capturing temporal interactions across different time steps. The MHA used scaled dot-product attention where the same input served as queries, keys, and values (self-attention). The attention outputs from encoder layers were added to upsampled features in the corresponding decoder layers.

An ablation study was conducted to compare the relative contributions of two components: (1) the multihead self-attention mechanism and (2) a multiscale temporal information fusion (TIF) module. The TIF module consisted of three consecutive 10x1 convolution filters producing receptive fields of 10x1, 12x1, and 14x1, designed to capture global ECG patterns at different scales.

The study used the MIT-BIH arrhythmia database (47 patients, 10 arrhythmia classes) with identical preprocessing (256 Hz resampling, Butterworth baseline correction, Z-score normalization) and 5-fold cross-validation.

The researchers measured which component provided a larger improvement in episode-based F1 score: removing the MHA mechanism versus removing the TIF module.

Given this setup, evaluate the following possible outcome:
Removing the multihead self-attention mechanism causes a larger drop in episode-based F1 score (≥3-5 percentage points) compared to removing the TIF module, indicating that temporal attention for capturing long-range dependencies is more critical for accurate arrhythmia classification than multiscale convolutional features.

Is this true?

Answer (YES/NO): NO